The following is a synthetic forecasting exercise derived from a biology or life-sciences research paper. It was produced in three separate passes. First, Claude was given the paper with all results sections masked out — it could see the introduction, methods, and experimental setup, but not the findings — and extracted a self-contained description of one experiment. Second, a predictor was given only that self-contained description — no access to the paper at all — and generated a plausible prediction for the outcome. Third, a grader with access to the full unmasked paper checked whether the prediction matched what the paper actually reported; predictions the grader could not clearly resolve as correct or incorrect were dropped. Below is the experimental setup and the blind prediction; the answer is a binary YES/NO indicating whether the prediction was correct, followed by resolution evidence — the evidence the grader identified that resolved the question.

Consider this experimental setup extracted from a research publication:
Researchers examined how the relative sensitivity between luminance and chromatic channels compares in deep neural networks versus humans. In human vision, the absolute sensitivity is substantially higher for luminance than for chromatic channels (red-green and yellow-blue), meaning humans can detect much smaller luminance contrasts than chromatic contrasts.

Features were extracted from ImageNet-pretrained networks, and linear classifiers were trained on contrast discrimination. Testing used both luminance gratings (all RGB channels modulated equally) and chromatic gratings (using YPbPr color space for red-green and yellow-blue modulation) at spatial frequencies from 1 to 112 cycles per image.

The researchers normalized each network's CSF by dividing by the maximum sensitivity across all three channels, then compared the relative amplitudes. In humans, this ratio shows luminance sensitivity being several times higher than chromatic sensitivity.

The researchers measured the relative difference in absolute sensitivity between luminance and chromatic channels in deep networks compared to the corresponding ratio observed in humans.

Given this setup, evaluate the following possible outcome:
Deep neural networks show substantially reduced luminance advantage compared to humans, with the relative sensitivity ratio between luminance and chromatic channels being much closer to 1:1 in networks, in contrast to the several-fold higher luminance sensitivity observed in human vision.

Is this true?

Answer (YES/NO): YES